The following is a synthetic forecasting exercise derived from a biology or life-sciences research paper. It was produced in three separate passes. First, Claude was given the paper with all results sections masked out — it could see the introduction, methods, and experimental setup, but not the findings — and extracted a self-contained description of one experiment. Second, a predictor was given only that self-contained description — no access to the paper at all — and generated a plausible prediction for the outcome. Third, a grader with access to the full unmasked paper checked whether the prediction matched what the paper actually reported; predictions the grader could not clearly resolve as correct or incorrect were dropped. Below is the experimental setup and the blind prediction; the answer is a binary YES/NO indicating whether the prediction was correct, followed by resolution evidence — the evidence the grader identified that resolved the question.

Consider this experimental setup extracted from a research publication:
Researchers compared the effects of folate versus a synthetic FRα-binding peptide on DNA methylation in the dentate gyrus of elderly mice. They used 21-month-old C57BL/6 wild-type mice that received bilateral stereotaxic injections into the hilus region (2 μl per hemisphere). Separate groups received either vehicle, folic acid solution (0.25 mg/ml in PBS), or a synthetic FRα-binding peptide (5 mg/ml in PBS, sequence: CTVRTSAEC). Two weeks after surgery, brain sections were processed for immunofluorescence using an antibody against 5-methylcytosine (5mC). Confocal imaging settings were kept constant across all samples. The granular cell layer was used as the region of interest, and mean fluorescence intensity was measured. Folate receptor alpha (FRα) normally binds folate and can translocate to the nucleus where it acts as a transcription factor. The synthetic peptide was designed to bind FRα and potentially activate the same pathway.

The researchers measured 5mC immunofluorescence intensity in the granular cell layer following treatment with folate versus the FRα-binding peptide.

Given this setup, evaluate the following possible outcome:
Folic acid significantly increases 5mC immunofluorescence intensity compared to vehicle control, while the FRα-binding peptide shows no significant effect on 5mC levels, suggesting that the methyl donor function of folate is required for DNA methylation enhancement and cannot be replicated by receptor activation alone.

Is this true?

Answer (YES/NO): YES